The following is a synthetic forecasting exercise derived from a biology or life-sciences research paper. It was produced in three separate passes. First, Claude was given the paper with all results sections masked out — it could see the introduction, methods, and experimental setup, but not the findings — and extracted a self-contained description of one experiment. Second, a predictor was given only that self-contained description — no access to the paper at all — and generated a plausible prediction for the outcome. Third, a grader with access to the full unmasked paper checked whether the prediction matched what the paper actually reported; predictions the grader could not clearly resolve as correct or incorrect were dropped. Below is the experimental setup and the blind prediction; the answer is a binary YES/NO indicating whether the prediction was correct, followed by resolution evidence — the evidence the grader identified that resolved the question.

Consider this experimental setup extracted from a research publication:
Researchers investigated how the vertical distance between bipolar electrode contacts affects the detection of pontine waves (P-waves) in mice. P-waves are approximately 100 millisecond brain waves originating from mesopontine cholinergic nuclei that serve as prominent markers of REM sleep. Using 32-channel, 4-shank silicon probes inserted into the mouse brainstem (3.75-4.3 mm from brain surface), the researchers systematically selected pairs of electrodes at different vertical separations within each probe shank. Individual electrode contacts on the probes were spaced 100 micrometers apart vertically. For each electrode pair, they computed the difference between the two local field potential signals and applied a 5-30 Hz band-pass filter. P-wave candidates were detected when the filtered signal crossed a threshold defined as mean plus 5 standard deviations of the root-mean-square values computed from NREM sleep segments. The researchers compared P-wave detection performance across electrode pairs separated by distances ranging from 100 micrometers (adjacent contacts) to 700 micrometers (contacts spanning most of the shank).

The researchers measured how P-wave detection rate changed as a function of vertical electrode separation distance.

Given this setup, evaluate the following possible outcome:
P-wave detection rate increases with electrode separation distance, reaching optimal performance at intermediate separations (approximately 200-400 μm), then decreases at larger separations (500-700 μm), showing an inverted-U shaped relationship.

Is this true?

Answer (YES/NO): NO